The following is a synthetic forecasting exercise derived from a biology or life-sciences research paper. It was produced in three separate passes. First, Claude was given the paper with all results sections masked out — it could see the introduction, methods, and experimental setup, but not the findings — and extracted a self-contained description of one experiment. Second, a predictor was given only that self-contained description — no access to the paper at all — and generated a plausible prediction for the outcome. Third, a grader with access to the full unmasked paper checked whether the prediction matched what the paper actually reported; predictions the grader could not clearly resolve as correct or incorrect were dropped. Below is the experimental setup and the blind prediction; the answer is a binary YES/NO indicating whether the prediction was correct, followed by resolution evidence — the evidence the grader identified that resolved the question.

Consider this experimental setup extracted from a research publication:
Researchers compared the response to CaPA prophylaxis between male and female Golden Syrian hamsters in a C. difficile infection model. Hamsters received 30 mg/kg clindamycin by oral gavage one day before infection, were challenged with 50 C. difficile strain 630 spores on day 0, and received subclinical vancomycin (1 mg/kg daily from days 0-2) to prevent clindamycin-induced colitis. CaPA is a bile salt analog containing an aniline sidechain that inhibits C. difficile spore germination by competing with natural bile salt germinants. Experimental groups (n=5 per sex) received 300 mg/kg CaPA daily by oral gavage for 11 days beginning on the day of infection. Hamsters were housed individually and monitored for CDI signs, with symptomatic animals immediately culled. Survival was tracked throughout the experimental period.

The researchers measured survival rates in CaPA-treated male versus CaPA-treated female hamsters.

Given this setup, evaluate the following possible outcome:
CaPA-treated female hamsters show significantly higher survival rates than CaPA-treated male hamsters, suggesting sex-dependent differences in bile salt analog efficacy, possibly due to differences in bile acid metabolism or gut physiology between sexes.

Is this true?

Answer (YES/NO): YES